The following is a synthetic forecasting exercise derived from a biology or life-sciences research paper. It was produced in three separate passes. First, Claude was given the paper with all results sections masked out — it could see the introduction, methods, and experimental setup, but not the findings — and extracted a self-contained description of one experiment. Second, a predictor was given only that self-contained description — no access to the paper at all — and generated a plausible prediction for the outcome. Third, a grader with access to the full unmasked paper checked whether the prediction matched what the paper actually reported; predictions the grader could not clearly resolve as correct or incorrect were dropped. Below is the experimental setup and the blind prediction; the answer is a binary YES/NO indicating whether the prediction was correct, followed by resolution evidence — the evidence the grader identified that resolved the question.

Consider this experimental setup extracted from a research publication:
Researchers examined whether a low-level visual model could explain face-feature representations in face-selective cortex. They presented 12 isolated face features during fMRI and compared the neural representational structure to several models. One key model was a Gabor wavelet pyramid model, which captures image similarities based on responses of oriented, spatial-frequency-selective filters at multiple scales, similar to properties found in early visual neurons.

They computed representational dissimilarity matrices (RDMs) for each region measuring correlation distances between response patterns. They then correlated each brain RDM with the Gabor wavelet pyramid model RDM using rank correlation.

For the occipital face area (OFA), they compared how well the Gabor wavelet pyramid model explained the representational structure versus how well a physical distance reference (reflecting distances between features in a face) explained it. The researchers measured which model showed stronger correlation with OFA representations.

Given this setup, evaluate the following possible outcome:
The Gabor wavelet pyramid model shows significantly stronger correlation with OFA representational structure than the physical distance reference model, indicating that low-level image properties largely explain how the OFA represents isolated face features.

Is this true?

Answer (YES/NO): NO